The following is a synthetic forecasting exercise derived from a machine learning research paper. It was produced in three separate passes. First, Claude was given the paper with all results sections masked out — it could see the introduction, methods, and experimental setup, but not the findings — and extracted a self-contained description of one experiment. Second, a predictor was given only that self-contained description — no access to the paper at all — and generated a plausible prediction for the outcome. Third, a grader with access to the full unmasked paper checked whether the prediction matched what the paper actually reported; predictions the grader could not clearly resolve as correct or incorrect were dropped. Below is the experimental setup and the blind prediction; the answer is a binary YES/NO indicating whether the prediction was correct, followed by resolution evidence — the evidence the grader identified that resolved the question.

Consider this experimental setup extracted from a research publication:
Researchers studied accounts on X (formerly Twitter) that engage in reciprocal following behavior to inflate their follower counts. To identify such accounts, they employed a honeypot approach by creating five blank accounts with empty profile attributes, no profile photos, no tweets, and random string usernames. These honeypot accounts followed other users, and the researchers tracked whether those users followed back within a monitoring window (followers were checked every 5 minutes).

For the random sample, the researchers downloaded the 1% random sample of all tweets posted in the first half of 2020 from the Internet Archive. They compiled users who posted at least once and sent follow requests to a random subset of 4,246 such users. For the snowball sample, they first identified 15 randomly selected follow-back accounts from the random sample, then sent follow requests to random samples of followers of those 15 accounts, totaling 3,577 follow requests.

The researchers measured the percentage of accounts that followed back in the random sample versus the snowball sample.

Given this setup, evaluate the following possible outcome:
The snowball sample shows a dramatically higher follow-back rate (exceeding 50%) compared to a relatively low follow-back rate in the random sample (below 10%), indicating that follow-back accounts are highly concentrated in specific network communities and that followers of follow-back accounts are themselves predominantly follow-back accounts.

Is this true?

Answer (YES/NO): NO